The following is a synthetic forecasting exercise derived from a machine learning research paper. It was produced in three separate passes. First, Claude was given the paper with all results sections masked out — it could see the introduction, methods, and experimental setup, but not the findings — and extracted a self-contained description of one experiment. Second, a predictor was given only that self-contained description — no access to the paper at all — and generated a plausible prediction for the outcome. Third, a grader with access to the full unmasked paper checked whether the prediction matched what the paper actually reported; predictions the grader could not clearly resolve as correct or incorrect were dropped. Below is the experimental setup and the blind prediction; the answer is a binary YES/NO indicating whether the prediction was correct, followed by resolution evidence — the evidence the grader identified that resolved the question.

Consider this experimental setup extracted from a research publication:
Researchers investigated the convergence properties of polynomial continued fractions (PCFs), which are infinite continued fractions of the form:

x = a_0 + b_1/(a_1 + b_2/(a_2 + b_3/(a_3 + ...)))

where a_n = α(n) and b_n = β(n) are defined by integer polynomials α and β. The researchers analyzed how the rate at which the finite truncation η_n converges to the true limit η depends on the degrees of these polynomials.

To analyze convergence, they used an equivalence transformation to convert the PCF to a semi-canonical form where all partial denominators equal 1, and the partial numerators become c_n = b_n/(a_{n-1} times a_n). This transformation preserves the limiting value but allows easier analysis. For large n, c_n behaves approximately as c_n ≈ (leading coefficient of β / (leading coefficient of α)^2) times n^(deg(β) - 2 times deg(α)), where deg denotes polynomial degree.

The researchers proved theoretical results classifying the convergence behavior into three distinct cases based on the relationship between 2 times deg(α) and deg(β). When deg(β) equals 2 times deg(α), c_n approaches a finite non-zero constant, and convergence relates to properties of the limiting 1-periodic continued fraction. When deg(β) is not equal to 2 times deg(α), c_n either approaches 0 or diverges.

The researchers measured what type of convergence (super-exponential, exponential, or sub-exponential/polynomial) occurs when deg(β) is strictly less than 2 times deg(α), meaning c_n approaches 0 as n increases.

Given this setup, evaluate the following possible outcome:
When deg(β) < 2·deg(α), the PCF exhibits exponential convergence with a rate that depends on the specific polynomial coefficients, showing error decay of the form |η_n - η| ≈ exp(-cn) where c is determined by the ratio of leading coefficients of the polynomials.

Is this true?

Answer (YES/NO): NO